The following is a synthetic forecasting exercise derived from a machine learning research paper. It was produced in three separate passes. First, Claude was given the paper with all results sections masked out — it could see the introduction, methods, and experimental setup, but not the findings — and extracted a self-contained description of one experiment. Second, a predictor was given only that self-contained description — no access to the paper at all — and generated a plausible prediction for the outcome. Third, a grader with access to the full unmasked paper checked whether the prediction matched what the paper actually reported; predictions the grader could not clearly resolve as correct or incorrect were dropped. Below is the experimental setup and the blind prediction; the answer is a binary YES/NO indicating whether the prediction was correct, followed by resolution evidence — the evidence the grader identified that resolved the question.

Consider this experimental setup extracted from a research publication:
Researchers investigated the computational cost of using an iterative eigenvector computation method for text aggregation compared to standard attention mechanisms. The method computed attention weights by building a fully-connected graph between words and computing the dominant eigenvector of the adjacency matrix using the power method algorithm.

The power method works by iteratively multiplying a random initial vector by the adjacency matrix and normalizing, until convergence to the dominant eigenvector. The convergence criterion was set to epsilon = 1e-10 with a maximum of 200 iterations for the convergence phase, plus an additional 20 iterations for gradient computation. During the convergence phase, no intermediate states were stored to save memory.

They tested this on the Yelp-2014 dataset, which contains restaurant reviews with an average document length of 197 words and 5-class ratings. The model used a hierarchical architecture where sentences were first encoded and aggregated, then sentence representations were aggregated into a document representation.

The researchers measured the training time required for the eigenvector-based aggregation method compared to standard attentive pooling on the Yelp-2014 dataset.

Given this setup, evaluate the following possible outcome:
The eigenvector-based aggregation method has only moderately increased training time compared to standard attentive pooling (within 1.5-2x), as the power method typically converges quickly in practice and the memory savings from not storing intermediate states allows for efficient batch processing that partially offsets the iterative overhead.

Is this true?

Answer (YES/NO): NO